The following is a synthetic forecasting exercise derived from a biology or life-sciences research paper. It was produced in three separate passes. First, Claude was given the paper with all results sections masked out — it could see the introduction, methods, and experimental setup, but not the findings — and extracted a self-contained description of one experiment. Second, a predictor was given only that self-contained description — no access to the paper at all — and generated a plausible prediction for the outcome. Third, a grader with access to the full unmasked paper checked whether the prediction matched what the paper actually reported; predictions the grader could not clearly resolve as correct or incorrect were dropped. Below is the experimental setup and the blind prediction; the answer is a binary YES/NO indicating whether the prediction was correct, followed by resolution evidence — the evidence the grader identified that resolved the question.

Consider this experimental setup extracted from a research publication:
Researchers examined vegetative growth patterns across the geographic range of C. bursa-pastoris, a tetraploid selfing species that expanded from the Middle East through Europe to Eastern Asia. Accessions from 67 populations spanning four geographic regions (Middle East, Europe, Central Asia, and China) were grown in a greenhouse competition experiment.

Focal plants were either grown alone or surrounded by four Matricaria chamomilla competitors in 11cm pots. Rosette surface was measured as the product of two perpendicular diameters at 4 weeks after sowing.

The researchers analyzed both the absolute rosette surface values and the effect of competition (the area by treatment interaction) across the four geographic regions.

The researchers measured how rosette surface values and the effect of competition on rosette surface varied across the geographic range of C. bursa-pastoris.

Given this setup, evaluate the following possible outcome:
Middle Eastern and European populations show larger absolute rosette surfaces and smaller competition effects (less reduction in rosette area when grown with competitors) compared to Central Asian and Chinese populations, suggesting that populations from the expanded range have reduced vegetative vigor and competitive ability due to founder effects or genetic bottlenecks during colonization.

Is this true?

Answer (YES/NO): NO